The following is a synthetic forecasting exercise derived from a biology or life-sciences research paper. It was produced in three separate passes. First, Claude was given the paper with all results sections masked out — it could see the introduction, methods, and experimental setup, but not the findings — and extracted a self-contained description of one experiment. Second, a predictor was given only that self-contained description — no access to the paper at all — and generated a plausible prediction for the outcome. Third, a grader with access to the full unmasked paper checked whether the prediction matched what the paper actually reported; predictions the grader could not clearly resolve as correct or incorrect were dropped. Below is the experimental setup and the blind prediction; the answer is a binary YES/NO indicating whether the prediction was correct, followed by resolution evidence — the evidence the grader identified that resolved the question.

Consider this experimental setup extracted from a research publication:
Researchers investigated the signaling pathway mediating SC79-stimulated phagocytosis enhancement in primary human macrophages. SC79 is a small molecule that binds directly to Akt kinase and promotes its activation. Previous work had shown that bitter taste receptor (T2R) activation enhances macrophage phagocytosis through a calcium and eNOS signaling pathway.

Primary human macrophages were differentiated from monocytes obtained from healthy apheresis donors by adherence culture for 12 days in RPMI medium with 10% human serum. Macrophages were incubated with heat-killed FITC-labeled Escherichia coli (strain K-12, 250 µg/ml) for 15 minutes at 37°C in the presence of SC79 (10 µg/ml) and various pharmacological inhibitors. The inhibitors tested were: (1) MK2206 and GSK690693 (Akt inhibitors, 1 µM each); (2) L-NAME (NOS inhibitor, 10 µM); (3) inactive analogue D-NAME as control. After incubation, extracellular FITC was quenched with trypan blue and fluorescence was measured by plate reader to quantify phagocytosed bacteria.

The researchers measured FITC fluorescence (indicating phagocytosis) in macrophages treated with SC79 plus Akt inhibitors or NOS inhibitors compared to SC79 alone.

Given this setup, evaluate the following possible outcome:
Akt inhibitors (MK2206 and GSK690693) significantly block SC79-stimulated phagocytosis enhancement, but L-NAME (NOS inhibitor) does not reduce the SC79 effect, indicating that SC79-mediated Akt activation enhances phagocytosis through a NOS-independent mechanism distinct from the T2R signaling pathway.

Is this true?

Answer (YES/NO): NO